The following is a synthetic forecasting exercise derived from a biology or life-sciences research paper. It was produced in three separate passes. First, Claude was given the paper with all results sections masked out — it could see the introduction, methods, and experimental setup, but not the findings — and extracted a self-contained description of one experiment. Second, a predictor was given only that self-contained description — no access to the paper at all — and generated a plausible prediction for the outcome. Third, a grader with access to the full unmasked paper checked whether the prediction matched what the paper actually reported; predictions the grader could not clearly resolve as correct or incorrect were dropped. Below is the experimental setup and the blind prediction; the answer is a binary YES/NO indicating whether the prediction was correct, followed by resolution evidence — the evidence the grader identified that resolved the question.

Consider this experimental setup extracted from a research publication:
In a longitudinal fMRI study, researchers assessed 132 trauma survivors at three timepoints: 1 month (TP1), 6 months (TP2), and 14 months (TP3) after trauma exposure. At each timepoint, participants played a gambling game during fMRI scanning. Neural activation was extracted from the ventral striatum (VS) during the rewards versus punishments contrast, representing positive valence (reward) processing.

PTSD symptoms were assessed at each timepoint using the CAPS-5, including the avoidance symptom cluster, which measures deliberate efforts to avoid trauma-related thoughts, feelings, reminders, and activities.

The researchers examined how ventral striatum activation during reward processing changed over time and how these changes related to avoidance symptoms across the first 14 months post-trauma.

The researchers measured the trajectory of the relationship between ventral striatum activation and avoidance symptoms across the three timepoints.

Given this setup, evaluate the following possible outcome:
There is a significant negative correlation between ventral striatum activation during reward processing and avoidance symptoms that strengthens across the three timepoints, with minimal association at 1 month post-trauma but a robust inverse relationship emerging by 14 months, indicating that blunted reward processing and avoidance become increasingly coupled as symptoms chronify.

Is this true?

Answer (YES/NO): NO